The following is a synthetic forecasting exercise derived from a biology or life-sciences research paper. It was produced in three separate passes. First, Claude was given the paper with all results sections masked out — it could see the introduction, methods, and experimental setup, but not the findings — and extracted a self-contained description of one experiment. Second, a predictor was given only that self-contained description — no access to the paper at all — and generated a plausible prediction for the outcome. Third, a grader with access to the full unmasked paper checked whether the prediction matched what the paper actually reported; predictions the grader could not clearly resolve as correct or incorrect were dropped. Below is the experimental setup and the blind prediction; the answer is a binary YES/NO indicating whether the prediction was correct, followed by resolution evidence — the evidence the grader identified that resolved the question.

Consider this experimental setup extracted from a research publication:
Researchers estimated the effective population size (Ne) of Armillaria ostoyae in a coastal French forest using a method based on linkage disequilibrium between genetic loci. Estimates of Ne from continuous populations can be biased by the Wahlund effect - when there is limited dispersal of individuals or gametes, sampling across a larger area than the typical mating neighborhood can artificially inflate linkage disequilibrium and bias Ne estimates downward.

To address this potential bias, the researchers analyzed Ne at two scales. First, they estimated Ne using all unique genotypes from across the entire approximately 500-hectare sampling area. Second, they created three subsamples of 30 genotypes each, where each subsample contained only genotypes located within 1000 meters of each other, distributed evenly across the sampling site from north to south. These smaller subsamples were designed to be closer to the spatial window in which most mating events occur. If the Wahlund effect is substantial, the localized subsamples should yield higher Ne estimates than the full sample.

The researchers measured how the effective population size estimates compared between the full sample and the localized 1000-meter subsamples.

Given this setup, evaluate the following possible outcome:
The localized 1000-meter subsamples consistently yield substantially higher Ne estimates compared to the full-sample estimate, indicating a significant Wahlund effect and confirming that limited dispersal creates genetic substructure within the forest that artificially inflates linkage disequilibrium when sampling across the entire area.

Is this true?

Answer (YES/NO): NO